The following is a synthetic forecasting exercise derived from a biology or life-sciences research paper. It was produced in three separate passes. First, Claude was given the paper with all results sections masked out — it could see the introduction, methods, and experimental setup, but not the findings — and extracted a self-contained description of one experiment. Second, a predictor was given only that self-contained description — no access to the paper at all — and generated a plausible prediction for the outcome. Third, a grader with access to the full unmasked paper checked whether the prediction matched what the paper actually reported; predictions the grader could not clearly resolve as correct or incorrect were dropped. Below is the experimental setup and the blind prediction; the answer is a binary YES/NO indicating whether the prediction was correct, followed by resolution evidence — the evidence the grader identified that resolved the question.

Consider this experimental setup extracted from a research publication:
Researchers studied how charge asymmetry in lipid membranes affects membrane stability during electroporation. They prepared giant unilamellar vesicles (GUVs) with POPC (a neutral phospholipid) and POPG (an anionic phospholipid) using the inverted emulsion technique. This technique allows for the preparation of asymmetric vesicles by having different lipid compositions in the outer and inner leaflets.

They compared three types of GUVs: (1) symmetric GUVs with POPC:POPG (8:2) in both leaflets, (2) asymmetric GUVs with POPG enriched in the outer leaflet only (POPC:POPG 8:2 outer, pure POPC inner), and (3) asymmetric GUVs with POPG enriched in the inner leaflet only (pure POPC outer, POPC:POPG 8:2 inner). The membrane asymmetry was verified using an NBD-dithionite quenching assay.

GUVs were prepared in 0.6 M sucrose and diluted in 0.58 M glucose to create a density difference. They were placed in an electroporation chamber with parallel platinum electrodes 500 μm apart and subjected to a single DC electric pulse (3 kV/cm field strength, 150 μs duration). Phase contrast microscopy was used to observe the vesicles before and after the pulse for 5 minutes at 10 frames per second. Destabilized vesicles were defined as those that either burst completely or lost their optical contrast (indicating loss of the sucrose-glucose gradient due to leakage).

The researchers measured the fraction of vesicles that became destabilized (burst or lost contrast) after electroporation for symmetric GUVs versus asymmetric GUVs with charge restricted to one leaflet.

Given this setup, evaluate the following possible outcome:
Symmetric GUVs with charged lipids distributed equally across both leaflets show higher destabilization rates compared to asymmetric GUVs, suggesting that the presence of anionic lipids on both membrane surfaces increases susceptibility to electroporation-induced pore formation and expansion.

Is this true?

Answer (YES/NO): NO